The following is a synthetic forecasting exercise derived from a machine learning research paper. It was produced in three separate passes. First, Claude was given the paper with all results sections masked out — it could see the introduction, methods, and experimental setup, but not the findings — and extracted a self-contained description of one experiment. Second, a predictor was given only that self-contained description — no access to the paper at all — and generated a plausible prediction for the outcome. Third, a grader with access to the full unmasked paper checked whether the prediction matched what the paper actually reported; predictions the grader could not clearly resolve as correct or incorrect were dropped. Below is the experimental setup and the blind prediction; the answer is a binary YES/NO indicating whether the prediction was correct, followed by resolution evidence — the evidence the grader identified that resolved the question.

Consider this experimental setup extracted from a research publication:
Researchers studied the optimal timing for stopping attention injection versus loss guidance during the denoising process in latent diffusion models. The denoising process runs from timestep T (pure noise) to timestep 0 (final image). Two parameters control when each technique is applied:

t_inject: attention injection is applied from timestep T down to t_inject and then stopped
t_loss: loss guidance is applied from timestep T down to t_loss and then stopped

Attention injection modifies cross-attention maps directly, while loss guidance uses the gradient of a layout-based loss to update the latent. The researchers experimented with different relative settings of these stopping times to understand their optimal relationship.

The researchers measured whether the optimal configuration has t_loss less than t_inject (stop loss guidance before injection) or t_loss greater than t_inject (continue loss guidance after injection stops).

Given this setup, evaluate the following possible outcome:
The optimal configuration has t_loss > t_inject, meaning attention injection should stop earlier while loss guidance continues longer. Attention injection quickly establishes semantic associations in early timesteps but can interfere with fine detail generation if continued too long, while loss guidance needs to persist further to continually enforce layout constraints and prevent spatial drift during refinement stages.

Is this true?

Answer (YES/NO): YES